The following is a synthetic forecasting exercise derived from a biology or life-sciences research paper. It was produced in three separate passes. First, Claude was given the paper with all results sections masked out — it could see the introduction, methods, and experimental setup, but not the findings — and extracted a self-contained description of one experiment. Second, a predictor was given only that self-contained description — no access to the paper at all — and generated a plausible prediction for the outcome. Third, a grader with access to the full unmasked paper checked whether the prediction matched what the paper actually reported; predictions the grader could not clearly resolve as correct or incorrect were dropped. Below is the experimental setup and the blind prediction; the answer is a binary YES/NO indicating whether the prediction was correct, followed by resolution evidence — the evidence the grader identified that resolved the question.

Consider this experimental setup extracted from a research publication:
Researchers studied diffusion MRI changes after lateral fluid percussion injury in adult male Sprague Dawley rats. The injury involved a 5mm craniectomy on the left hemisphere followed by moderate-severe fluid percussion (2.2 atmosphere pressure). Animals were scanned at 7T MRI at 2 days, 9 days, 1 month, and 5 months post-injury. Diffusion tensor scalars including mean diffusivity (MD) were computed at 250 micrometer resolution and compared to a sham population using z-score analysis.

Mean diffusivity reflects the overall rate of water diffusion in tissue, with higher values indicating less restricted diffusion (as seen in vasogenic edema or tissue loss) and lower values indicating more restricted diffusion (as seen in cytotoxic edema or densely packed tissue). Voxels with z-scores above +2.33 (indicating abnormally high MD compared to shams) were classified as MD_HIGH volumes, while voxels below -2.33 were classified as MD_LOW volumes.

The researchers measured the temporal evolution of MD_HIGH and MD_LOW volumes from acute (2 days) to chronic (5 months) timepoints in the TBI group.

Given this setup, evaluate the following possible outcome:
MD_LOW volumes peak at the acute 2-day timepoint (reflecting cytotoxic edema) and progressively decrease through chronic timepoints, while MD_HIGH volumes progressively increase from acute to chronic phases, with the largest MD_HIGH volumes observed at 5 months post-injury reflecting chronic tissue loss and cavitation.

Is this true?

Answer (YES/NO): NO